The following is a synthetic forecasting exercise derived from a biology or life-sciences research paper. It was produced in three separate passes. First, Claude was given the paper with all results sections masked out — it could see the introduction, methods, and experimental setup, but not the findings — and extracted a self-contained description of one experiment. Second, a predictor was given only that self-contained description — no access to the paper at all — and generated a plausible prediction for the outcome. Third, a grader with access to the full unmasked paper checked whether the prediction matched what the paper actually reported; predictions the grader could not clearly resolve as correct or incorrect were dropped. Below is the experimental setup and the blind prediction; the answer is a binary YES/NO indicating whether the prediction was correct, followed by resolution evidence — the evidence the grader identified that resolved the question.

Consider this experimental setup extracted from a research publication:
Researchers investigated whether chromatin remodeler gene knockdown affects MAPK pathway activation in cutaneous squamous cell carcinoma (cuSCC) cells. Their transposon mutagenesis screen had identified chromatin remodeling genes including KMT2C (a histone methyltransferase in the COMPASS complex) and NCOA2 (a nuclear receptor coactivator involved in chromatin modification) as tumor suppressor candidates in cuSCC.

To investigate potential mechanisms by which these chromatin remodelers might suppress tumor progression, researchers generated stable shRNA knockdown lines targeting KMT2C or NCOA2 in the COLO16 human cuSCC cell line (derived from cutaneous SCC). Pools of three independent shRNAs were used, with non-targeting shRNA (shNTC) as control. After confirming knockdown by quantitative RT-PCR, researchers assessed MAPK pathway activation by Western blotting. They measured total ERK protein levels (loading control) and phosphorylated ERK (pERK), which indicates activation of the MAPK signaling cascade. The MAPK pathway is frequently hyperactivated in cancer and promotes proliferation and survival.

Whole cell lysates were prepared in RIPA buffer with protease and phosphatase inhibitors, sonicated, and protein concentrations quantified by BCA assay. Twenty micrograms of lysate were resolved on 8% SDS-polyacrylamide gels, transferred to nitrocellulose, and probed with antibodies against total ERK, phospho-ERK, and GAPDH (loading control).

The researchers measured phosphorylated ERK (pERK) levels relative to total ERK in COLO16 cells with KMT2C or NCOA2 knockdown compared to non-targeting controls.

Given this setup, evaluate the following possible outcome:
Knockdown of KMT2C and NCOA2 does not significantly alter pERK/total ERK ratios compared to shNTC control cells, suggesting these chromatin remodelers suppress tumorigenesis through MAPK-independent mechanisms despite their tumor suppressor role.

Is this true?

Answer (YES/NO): NO